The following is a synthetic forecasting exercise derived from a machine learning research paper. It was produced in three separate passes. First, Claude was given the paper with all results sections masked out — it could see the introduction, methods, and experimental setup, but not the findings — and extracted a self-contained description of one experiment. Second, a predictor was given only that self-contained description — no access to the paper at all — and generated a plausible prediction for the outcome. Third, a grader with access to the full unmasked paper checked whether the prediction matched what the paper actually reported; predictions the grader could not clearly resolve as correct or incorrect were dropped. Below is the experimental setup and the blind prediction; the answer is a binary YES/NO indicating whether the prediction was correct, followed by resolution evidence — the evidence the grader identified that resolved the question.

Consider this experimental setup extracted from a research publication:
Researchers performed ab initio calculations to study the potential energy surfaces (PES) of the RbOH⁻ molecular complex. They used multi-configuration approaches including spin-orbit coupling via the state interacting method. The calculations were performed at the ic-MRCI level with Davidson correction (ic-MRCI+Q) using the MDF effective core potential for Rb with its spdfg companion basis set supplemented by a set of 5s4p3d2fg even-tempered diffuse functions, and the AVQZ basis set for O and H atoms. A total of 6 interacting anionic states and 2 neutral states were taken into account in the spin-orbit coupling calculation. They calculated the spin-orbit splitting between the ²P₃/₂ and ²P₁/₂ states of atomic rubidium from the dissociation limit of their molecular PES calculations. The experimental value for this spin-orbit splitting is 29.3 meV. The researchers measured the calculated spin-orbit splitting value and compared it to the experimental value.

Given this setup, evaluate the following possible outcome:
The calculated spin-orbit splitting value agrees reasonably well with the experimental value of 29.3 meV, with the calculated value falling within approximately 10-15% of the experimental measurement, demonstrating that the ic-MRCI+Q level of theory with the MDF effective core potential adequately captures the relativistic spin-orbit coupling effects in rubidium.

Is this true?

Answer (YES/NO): YES